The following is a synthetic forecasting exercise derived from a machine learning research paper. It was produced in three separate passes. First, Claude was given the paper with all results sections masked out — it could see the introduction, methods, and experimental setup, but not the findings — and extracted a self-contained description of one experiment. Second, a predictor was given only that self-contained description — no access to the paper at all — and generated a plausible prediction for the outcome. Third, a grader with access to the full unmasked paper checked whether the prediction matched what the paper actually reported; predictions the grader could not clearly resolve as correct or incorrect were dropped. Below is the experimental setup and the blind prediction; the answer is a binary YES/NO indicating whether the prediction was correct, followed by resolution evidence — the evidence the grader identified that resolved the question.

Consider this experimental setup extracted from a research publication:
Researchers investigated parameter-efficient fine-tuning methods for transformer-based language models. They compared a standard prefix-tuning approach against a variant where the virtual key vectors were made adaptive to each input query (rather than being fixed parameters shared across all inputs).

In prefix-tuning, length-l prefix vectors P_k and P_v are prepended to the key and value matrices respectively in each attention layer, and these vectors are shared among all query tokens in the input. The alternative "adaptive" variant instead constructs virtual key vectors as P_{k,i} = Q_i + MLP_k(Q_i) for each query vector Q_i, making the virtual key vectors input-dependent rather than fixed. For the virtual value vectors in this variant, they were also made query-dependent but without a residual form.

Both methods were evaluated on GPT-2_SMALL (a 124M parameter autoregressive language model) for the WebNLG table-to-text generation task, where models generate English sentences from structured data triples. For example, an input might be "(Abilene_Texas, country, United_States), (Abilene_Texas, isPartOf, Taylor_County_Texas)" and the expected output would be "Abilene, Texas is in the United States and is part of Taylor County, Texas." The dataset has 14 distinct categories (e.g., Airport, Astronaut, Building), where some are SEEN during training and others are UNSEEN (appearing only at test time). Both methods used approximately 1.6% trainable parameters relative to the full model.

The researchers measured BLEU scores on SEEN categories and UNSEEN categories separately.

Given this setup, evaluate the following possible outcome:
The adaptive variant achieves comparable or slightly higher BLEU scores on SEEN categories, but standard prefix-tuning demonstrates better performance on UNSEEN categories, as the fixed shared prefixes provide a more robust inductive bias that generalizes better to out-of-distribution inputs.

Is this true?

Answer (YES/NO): YES